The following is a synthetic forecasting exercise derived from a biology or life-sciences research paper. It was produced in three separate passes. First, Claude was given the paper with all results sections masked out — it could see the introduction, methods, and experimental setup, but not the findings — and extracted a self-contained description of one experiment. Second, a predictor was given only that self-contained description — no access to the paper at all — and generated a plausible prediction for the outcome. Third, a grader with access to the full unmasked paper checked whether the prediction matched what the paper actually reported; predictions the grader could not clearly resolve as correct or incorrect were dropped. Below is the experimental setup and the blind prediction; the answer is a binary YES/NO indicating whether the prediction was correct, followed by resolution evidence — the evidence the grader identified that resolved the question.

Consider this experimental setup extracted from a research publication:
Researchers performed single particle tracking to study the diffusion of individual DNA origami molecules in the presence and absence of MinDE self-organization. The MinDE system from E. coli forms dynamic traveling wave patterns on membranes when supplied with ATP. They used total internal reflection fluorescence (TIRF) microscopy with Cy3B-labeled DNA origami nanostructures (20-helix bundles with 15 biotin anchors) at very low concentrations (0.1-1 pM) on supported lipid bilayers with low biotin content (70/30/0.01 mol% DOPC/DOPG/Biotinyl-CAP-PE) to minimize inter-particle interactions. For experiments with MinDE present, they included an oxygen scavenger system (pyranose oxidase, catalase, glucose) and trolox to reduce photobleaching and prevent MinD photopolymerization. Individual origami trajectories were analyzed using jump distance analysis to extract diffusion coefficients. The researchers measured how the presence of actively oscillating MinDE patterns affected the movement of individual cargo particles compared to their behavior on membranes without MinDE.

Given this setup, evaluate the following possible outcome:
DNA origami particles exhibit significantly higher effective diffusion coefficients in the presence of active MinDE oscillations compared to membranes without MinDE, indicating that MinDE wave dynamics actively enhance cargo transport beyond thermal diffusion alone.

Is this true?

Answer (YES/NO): NO